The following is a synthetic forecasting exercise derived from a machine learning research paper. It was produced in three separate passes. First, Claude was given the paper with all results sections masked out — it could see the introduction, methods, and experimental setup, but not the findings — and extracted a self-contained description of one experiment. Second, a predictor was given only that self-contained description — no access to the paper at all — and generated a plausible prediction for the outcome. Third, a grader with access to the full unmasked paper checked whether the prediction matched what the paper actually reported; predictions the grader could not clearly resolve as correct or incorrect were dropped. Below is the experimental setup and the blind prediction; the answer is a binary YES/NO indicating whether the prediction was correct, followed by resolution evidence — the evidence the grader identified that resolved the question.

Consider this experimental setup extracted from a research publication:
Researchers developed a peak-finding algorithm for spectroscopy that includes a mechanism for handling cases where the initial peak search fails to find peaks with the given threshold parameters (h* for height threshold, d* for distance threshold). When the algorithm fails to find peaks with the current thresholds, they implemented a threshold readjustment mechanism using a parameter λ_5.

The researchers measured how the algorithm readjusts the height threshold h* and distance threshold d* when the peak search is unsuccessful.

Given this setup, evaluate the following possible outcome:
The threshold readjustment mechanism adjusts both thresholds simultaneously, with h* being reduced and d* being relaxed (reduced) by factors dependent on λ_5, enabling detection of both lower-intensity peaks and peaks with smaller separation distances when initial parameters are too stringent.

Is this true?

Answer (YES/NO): NO